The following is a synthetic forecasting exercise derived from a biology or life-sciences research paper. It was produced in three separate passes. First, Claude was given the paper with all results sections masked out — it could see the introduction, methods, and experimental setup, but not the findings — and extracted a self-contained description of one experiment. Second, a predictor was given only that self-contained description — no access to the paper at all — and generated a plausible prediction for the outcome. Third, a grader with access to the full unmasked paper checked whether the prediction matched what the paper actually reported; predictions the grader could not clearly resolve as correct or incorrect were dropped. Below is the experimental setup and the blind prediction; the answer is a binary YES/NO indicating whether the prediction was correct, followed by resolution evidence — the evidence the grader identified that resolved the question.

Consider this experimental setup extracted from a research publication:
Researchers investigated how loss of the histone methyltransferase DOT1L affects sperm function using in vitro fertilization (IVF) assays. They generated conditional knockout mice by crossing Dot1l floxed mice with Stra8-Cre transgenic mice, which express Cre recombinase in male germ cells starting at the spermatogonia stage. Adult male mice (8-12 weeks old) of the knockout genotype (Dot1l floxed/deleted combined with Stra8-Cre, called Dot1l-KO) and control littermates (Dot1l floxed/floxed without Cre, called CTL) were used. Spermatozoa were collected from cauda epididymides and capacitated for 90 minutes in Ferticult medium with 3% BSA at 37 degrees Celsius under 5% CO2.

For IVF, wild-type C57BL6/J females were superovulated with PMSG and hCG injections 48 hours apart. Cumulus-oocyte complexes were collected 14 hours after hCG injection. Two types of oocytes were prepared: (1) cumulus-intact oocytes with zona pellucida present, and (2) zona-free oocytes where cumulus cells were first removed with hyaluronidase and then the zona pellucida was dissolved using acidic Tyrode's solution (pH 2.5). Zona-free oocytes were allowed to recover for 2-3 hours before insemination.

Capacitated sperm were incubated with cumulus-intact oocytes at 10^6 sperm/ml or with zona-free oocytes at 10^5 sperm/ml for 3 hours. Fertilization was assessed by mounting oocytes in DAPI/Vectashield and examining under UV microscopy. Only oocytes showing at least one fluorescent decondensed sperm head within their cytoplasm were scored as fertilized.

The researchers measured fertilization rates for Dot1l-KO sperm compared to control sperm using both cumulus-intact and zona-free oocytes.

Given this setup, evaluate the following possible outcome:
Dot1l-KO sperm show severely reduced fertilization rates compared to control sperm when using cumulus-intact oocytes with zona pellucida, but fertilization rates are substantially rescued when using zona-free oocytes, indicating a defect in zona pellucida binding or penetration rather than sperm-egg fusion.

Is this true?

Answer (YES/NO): NO